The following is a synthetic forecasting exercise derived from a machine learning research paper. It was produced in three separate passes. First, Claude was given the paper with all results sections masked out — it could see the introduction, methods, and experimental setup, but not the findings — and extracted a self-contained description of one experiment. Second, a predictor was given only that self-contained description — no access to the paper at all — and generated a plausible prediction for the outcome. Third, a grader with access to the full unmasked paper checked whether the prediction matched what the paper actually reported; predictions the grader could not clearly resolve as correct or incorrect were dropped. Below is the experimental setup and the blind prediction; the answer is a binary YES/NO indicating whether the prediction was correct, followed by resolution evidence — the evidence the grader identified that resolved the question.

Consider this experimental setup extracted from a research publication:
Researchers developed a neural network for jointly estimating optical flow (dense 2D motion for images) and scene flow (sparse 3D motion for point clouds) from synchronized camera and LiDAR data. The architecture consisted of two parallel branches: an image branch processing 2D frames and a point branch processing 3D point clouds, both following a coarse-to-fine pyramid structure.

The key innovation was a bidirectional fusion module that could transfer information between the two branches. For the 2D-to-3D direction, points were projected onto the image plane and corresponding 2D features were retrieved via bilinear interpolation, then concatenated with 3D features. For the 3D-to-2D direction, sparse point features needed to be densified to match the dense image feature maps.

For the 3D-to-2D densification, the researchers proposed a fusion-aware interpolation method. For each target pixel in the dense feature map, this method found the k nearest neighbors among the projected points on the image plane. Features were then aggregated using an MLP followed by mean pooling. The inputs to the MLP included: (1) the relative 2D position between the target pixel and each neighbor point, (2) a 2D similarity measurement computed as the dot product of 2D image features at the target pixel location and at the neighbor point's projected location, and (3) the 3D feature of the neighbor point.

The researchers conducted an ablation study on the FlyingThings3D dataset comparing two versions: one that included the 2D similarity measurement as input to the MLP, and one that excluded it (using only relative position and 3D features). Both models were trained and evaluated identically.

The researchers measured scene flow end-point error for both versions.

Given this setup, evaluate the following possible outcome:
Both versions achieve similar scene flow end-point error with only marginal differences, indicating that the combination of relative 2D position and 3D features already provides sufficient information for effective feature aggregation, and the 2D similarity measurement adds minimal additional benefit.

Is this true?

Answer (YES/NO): YES